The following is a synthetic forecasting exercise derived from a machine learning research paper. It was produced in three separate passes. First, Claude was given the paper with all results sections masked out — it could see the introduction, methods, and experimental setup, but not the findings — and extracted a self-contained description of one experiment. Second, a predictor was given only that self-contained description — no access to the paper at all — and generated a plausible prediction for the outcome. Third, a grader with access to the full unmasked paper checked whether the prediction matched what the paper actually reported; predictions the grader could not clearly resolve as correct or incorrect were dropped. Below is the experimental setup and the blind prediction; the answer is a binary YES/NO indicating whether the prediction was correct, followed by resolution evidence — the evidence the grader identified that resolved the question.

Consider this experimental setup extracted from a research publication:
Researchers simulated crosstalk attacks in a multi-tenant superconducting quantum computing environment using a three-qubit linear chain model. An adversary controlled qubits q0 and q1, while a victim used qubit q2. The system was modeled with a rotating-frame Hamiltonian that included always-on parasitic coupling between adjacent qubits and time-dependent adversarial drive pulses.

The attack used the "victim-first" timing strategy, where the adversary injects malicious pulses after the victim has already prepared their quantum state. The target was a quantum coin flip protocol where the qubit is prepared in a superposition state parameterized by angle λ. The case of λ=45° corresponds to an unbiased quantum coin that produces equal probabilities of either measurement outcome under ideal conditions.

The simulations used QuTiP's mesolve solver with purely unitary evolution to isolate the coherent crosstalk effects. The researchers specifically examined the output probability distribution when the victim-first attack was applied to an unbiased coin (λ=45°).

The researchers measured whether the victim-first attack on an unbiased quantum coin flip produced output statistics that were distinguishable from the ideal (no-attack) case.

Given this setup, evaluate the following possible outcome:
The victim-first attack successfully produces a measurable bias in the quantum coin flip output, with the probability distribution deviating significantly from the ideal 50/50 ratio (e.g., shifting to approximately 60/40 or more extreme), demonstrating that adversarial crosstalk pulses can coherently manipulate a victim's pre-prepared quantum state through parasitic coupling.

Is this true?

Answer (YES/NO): NO